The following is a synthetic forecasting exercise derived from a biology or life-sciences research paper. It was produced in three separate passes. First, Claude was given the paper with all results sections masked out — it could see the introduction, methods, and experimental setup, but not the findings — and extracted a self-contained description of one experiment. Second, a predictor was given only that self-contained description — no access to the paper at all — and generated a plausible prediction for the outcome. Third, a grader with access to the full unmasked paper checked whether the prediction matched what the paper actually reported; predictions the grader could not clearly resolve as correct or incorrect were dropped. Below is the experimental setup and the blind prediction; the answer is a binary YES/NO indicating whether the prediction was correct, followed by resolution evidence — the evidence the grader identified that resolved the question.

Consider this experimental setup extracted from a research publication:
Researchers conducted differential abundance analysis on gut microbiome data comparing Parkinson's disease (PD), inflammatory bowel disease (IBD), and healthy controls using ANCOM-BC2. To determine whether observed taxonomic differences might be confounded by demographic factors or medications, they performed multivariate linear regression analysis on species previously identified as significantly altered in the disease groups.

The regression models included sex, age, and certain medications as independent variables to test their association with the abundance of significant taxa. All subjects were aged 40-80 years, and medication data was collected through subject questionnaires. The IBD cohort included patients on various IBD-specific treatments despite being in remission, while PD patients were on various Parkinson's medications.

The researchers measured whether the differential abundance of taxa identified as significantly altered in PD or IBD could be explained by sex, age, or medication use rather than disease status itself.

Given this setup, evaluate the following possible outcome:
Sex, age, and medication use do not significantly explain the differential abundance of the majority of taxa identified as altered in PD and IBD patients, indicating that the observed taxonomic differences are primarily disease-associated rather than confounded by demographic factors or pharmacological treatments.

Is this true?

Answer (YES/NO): YES